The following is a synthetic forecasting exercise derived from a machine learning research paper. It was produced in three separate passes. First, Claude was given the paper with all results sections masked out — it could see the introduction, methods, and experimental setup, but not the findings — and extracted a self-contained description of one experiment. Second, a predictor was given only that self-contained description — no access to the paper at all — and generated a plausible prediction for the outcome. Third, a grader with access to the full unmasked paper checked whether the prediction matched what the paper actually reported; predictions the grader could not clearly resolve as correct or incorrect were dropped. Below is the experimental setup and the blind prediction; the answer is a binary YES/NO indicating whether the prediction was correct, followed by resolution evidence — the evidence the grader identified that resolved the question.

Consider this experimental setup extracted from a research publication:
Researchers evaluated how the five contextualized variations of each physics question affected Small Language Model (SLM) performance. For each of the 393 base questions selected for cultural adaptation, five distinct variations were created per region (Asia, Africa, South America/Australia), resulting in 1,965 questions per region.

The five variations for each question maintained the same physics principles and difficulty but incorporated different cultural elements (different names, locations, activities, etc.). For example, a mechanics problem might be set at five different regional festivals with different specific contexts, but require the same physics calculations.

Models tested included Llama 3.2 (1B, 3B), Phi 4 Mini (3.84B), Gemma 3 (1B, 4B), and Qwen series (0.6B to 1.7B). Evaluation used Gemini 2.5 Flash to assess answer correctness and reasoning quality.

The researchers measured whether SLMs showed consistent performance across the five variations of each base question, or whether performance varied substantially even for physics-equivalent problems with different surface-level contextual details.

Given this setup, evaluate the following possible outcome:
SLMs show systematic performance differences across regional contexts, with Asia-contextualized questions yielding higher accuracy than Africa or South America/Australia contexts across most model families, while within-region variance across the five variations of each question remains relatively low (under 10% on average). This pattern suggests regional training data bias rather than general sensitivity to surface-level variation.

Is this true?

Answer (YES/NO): NO